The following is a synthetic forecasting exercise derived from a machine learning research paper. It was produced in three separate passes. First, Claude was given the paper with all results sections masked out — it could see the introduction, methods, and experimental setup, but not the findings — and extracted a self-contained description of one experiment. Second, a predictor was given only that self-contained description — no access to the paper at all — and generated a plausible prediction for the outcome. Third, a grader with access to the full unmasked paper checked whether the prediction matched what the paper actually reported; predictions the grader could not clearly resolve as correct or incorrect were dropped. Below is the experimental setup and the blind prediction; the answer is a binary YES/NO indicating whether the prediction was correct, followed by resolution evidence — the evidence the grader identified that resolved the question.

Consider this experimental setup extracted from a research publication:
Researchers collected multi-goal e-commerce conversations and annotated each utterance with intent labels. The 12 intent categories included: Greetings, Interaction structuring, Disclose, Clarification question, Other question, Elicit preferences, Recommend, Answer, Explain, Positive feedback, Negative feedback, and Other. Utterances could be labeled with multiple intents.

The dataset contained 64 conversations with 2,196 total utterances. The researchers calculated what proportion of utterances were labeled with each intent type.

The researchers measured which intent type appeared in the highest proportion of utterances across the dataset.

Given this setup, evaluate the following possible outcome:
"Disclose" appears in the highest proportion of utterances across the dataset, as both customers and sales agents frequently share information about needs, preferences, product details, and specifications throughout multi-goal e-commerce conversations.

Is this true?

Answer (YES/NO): NO